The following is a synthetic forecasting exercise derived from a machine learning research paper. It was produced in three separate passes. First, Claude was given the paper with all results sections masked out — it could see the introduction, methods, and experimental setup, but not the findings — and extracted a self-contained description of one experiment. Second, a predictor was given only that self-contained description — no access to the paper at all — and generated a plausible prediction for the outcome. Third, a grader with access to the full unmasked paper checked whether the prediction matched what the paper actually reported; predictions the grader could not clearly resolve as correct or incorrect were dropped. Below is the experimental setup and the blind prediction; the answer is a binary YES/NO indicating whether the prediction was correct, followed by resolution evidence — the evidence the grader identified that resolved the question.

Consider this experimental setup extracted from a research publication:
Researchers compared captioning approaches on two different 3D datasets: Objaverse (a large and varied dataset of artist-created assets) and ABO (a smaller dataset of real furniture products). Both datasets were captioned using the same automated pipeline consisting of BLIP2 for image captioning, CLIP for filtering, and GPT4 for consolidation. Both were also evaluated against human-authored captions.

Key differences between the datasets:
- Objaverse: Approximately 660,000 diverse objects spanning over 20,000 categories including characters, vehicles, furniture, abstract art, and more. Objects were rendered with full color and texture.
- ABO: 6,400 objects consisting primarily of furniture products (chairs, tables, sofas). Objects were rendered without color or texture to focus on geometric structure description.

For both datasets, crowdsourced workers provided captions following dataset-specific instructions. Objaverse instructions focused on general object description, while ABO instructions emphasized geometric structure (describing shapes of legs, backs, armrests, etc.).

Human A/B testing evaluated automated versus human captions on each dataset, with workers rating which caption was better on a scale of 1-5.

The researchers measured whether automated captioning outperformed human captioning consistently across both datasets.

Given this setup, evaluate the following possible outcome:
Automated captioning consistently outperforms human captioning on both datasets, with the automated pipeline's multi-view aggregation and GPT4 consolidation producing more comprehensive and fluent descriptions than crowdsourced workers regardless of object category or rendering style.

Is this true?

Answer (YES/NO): NO